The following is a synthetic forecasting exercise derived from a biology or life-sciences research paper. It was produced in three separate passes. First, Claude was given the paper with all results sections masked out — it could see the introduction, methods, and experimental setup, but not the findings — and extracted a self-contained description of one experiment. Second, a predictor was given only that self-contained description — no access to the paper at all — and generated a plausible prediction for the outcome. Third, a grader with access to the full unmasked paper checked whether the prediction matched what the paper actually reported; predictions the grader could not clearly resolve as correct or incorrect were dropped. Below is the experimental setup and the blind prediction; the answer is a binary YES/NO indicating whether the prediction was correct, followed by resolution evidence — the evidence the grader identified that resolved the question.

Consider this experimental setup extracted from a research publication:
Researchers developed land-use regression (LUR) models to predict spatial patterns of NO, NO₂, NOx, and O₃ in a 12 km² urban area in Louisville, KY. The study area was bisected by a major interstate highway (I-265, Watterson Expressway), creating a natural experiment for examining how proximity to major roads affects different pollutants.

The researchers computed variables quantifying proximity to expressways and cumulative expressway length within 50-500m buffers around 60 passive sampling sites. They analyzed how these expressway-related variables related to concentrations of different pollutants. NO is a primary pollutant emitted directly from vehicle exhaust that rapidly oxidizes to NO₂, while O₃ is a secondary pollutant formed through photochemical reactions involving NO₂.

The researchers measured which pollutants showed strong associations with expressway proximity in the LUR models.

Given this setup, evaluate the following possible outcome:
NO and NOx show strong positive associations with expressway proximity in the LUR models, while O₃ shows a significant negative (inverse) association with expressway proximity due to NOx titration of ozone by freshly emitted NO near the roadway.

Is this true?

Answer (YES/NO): NO